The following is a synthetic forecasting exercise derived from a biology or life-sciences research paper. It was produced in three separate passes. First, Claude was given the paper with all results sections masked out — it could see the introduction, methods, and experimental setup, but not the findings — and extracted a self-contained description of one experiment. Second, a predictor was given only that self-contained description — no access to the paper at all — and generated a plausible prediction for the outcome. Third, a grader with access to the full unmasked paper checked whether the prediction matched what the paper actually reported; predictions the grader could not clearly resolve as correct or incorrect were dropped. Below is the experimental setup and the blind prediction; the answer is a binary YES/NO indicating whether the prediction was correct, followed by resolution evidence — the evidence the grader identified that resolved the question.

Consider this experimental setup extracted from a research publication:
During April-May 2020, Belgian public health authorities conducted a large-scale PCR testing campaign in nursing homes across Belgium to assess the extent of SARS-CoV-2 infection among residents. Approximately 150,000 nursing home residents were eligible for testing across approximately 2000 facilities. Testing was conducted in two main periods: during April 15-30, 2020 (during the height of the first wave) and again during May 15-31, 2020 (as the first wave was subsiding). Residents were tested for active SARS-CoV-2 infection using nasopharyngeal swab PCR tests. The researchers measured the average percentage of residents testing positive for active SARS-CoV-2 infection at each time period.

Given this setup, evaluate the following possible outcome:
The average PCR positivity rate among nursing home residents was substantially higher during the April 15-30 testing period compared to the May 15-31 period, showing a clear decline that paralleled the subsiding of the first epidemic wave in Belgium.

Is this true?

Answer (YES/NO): YES